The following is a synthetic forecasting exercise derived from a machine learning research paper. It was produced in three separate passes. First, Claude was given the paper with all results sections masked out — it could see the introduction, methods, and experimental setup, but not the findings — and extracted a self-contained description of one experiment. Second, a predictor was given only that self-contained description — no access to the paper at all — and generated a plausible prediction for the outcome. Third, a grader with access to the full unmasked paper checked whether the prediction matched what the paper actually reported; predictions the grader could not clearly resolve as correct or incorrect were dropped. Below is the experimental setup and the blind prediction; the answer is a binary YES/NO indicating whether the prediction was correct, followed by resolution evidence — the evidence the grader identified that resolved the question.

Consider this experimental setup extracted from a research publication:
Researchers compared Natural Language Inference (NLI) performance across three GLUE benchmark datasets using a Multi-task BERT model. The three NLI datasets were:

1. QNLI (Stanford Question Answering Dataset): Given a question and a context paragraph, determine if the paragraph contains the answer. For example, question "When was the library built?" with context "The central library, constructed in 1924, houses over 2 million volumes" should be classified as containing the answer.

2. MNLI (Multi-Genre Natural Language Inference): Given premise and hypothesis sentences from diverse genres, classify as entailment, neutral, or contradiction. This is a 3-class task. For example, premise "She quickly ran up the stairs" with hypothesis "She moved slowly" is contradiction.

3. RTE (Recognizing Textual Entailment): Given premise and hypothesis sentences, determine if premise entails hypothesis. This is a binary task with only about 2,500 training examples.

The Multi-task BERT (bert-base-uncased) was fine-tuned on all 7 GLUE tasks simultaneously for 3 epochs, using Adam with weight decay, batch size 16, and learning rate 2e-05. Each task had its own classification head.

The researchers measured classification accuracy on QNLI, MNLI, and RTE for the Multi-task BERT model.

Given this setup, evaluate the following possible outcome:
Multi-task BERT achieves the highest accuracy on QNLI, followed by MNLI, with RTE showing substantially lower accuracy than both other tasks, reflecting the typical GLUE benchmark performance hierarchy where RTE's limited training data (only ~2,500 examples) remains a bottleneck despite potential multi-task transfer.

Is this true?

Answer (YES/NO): NO